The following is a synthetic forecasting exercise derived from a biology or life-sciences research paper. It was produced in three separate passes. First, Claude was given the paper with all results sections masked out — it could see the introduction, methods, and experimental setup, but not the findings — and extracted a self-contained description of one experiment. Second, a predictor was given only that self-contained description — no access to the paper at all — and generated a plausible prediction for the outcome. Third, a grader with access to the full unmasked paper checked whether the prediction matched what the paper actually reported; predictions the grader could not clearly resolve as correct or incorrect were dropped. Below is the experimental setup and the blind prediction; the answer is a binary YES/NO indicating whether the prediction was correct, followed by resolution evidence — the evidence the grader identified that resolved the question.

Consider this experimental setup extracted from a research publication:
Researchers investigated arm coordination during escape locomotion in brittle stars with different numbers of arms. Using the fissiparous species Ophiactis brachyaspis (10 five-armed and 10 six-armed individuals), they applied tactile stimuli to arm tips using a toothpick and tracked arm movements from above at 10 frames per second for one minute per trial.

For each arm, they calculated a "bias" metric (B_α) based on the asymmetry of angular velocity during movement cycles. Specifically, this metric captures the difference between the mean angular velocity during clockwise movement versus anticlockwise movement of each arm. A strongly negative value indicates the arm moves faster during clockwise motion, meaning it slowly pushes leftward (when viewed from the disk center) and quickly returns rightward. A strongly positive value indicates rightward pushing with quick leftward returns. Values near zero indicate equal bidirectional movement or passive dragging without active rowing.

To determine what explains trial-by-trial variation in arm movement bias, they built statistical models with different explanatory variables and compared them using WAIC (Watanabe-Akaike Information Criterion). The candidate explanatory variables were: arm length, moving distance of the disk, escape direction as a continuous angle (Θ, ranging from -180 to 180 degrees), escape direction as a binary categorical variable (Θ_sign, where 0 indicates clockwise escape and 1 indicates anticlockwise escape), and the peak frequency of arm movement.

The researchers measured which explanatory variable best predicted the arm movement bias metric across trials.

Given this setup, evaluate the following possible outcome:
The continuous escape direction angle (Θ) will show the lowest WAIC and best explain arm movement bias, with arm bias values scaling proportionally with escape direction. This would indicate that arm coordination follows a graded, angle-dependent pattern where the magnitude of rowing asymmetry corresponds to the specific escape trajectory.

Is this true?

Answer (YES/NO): NO